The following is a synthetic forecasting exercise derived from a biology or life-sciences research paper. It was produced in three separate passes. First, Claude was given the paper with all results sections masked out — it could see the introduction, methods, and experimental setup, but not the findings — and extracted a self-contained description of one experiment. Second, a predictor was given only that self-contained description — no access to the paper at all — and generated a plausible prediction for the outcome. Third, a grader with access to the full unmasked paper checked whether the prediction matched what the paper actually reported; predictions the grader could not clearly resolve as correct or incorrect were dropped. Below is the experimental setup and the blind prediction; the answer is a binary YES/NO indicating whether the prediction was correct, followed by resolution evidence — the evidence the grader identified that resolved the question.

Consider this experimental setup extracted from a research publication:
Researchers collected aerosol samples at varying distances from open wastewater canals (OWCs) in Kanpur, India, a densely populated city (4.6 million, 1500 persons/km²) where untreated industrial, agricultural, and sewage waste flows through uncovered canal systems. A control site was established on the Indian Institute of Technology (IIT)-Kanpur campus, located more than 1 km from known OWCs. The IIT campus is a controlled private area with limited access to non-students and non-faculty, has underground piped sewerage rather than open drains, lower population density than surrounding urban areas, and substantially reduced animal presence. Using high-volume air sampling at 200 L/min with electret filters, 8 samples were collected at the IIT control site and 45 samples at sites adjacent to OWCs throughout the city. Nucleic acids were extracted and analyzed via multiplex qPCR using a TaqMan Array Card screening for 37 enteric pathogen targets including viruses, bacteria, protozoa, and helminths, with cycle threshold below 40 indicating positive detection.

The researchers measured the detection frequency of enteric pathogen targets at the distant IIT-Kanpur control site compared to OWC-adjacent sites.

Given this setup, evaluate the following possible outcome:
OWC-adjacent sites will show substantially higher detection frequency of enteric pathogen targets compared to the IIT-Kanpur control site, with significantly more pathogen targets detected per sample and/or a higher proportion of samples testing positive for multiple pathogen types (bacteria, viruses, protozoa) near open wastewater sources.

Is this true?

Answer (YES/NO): YES